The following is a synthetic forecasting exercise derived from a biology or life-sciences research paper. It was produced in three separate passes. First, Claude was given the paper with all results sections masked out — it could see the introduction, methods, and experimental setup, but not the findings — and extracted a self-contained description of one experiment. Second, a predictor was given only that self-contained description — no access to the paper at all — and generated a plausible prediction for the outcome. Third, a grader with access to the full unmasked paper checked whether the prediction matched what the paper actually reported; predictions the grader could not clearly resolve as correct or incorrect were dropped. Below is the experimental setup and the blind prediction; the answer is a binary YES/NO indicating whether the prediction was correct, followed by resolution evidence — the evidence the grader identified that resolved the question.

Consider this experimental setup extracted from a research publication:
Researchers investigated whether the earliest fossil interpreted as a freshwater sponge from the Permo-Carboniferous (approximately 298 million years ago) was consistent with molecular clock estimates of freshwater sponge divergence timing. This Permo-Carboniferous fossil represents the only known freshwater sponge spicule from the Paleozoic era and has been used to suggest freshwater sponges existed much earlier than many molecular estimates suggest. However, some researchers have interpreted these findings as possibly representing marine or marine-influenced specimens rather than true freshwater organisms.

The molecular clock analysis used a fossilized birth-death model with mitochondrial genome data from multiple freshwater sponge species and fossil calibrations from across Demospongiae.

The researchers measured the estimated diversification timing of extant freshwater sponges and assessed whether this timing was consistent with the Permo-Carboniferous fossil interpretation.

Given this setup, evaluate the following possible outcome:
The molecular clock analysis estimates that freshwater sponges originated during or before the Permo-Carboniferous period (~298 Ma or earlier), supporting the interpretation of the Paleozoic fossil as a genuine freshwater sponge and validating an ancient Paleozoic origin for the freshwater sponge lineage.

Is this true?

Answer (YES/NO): NO